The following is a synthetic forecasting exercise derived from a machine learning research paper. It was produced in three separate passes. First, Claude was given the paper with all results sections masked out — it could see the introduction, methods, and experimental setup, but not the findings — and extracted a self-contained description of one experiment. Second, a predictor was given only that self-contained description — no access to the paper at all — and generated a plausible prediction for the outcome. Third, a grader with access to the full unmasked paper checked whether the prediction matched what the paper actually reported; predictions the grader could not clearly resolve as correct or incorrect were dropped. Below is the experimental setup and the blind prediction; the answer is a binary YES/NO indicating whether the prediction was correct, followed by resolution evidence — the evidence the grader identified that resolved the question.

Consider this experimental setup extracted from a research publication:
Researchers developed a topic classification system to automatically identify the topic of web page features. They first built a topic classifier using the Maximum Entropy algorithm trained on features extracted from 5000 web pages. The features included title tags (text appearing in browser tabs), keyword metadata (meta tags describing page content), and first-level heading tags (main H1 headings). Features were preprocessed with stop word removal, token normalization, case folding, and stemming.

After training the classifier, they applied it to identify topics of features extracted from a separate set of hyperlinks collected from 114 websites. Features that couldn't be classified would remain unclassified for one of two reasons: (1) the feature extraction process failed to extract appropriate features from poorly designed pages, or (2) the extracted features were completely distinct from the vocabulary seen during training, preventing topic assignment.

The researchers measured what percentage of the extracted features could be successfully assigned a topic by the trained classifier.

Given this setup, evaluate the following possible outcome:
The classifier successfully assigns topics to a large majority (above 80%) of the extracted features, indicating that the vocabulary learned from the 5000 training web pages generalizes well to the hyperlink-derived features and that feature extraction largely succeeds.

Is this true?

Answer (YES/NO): YES